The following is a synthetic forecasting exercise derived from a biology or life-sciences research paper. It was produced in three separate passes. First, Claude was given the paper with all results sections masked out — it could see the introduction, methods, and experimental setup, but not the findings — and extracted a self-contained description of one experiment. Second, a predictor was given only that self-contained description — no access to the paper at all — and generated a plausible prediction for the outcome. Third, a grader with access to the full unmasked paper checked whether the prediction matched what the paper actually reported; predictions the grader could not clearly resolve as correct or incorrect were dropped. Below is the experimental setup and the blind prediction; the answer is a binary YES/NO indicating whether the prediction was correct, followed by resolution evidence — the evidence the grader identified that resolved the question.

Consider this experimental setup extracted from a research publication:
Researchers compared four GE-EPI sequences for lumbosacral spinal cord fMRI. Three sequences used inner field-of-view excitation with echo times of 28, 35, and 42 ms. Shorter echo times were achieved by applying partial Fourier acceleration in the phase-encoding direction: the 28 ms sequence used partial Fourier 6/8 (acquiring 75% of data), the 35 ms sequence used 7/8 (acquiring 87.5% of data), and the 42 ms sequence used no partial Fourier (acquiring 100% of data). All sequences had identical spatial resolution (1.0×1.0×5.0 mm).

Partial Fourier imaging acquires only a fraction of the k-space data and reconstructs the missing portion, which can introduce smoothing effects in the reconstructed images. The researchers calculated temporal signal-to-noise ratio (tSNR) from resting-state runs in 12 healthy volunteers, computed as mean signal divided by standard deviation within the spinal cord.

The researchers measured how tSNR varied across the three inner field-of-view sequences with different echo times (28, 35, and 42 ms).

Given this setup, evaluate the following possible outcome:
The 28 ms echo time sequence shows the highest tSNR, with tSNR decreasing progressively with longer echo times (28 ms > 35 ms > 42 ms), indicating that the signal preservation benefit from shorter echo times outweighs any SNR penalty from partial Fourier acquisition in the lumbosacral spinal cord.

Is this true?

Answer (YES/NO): NO